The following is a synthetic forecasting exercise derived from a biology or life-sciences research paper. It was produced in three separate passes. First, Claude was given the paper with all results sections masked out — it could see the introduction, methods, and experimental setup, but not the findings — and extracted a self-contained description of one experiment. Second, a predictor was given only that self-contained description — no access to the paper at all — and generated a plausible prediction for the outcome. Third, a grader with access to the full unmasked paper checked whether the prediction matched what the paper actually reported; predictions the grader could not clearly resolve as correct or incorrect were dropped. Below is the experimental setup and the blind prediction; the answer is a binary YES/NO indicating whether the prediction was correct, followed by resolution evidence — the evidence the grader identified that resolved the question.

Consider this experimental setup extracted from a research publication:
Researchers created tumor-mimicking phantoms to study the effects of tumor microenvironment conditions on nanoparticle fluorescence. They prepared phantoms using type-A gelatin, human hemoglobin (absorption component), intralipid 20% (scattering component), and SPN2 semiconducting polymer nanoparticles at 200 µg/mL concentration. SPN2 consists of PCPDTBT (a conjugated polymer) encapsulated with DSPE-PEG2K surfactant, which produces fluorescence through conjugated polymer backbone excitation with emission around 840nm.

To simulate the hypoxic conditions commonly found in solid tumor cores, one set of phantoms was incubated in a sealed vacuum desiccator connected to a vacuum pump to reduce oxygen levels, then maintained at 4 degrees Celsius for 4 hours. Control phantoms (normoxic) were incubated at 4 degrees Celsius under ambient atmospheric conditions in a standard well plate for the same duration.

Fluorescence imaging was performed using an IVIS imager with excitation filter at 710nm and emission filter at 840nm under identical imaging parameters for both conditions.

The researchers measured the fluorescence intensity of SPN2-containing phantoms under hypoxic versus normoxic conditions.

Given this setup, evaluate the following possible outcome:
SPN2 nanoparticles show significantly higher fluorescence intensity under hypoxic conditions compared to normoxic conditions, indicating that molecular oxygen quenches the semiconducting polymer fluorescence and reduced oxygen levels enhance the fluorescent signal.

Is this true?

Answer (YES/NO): NO